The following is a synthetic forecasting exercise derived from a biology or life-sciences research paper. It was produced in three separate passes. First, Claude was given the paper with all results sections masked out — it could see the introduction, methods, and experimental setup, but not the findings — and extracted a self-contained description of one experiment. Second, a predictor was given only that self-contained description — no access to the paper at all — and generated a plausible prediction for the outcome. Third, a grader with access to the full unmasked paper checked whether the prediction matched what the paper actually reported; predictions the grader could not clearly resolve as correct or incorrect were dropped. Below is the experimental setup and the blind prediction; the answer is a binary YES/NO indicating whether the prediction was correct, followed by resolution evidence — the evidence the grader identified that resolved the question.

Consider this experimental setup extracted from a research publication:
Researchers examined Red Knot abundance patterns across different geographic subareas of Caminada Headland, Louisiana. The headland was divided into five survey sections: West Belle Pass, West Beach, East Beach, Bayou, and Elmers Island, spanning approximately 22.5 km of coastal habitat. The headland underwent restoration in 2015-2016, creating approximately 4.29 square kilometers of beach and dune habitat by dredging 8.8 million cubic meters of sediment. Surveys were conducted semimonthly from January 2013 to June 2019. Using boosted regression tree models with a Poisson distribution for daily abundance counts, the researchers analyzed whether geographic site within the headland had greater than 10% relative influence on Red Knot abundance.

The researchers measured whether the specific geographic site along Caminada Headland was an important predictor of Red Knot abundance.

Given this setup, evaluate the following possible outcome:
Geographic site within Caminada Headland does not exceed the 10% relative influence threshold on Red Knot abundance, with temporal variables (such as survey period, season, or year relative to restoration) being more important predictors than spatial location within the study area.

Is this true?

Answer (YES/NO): NO